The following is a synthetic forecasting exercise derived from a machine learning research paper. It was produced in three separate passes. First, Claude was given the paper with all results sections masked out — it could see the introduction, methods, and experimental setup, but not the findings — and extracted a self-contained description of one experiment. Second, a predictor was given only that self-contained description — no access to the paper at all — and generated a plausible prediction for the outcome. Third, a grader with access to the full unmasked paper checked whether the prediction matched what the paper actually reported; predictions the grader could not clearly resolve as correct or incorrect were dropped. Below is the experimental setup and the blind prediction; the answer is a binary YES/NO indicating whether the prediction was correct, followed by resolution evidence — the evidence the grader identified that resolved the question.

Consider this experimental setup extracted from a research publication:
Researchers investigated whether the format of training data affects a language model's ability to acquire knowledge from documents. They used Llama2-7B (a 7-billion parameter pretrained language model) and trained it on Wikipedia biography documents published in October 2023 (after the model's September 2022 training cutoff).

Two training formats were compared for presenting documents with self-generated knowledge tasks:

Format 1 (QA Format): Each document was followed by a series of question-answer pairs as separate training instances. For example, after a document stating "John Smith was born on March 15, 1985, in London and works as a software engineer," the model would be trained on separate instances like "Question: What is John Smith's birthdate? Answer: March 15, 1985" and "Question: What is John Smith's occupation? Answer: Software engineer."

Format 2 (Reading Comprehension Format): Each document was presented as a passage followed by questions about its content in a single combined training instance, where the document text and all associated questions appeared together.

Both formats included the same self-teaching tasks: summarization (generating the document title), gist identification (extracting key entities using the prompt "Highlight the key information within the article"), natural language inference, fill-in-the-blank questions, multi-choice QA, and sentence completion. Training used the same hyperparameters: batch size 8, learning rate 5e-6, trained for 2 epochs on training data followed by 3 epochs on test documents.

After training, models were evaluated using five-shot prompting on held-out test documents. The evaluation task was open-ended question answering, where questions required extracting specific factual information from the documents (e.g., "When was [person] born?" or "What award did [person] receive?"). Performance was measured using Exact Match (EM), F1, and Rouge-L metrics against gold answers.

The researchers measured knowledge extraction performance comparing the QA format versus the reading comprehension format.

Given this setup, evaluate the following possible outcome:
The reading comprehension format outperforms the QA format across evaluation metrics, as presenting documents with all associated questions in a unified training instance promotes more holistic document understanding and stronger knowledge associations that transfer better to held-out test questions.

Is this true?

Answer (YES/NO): NO